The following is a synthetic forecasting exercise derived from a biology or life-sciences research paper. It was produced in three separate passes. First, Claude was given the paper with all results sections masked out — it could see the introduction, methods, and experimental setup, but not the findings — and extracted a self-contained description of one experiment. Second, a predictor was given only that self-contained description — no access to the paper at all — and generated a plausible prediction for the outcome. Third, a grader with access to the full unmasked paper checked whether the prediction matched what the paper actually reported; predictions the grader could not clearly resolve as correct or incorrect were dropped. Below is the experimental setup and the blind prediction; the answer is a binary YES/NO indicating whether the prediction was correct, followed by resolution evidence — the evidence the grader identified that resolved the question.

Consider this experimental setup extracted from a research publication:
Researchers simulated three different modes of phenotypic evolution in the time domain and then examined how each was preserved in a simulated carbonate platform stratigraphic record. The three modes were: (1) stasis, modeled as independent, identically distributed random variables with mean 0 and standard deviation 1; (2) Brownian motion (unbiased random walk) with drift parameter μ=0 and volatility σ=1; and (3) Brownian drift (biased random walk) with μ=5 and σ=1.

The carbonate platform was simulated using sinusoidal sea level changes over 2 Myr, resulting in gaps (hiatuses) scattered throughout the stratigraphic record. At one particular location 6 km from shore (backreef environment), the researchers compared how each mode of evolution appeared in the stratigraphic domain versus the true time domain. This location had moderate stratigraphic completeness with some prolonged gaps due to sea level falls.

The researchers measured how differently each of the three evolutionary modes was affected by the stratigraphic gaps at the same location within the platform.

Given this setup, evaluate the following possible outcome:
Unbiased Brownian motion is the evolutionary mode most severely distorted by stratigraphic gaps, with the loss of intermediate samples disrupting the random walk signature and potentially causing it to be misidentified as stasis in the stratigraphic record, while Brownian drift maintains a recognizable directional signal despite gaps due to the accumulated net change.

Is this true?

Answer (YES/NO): NO